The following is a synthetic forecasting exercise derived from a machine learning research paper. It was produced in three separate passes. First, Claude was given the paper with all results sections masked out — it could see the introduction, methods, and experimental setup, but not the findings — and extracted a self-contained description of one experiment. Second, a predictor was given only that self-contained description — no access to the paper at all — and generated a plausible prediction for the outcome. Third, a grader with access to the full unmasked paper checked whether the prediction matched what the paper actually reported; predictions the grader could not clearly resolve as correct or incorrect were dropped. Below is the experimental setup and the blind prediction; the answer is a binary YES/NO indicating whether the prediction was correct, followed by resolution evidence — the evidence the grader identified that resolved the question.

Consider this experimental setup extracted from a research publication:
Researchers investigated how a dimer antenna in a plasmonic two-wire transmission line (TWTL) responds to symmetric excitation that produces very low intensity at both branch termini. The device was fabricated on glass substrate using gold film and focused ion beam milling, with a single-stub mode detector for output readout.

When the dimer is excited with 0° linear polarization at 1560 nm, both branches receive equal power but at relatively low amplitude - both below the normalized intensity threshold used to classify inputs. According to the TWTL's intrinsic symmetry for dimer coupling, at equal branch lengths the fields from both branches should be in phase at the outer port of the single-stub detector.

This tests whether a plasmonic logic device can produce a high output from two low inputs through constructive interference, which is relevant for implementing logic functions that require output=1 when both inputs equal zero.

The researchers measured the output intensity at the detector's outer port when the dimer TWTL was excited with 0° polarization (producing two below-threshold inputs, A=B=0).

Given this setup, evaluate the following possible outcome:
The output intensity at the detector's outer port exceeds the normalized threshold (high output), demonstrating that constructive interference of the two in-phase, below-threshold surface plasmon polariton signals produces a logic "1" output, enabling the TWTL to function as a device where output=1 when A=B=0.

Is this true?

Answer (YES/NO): YES